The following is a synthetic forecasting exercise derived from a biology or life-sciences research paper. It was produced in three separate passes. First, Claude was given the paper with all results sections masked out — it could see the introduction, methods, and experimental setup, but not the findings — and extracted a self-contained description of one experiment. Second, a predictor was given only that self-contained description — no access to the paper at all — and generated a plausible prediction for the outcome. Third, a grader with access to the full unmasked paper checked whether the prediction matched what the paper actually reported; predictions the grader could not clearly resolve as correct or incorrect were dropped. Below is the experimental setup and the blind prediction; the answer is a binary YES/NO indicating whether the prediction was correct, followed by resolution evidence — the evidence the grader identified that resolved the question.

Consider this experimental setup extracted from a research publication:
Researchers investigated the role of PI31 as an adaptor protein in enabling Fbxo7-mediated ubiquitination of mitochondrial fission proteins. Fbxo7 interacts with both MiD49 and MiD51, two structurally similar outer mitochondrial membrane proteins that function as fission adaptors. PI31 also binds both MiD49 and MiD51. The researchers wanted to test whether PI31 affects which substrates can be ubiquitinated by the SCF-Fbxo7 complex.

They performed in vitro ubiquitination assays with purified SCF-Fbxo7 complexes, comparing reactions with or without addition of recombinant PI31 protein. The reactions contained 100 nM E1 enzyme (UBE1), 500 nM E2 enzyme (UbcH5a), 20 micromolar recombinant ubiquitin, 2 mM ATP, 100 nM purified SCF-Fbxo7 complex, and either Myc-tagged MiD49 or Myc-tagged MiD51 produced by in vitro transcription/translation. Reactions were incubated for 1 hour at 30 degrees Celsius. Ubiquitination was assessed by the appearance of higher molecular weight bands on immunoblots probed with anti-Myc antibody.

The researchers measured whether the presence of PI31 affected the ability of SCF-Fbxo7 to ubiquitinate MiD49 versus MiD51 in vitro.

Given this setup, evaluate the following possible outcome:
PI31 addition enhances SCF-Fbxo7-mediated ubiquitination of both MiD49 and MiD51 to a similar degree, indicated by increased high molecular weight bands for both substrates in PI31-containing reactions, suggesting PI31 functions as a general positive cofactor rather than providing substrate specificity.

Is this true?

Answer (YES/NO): NO